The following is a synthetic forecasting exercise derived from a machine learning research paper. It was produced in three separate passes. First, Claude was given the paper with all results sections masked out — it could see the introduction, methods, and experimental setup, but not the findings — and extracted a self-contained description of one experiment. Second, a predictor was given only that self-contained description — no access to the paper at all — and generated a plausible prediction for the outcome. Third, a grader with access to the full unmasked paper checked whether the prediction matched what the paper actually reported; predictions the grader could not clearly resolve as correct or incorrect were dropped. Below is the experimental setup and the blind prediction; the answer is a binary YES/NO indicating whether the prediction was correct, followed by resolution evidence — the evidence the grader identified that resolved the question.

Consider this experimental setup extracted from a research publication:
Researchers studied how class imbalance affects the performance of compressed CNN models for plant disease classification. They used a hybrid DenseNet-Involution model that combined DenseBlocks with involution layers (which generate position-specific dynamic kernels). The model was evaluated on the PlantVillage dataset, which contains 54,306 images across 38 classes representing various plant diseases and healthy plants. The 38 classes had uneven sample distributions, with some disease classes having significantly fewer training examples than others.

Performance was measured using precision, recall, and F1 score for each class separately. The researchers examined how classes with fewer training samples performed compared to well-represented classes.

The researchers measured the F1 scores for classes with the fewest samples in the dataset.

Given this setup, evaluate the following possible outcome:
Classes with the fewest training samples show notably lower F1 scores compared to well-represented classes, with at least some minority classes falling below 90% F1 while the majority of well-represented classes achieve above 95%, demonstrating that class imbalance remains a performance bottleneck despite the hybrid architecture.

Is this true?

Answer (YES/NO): YES